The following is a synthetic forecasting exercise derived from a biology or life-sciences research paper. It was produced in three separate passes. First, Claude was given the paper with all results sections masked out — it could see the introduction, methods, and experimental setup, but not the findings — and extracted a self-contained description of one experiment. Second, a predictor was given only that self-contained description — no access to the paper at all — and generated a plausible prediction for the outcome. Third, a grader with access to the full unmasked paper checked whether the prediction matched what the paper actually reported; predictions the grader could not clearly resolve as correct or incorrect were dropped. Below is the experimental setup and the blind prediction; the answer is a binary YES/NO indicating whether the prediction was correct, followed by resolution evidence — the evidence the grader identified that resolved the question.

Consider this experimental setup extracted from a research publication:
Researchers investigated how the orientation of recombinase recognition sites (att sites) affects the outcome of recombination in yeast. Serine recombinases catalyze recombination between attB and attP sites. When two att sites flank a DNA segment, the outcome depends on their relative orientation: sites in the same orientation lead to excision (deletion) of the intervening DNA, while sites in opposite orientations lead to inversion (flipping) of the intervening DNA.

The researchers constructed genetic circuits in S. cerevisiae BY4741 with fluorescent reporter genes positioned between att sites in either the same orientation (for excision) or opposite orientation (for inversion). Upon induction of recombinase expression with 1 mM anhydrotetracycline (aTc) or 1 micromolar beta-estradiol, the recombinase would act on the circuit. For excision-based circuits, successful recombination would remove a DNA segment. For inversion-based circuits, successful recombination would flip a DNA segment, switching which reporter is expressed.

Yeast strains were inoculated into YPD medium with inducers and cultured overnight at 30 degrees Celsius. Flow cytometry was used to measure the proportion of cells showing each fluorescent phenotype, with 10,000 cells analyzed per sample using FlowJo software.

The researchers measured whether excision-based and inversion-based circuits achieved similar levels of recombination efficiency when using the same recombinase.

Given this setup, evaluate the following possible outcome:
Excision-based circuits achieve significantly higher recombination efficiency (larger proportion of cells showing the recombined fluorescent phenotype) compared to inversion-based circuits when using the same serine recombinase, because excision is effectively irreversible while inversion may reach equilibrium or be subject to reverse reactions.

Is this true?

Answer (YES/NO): NO